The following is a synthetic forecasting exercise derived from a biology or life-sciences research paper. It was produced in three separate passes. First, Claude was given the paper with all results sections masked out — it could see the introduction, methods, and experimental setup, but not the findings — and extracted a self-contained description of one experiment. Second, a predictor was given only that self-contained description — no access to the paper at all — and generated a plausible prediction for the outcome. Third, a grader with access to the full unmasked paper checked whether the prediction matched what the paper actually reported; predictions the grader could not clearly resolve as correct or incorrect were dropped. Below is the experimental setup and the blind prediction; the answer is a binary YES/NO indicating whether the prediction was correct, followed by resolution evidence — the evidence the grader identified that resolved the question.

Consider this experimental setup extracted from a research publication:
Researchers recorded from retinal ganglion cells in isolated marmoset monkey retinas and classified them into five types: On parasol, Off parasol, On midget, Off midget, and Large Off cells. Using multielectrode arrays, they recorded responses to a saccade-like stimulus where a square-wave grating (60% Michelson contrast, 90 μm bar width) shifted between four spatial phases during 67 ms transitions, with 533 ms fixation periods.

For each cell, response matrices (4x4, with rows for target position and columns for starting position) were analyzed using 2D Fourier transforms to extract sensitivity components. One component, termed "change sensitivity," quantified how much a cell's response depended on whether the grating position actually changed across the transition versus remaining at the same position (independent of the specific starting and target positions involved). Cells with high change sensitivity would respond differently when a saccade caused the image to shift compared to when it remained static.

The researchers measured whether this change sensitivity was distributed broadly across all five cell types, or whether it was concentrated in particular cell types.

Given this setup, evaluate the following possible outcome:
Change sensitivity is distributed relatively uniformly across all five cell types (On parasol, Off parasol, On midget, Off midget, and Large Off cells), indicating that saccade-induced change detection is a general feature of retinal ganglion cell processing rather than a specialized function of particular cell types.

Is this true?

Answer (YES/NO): NO